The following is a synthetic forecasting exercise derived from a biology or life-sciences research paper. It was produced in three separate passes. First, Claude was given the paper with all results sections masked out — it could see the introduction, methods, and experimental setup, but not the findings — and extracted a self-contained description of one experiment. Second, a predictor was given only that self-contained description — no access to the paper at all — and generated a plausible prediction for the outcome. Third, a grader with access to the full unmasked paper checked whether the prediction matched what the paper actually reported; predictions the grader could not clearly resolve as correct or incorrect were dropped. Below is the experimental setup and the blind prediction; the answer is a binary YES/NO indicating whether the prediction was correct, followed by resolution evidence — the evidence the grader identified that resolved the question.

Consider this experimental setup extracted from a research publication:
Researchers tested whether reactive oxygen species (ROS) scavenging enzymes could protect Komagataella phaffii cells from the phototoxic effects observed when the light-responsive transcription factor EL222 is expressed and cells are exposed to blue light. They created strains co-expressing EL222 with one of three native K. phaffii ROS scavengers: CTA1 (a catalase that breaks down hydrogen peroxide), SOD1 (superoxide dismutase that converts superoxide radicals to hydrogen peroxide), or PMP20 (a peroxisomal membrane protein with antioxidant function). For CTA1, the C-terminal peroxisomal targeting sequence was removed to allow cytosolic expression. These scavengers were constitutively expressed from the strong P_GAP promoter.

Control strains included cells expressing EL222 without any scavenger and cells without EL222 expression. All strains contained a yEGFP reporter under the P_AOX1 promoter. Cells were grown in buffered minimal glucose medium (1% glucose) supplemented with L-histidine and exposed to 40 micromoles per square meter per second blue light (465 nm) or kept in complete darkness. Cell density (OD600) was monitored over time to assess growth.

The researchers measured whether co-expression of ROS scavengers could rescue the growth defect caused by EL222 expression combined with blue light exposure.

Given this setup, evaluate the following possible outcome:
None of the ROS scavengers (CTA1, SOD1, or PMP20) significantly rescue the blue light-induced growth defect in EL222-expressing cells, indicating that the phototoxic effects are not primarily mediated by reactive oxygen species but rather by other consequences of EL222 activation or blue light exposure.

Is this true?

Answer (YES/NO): NO